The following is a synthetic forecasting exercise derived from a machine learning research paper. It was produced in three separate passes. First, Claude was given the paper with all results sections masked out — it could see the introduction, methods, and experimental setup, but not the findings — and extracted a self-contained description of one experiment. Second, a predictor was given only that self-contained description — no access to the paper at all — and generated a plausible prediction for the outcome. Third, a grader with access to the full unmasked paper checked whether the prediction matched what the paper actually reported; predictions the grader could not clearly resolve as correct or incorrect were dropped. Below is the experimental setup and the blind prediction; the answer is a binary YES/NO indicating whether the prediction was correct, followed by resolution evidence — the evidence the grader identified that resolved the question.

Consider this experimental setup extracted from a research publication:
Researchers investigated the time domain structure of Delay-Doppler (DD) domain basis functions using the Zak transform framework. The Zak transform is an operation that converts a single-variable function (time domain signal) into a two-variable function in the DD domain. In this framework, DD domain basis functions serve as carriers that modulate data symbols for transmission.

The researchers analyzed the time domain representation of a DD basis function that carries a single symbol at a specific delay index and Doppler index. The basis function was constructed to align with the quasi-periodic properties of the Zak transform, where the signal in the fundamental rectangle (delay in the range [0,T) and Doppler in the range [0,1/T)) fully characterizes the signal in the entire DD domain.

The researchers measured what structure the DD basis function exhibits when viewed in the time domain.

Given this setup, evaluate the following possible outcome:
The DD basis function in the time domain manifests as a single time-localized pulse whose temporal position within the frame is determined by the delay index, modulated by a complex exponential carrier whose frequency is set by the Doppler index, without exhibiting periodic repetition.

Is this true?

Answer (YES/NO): NO